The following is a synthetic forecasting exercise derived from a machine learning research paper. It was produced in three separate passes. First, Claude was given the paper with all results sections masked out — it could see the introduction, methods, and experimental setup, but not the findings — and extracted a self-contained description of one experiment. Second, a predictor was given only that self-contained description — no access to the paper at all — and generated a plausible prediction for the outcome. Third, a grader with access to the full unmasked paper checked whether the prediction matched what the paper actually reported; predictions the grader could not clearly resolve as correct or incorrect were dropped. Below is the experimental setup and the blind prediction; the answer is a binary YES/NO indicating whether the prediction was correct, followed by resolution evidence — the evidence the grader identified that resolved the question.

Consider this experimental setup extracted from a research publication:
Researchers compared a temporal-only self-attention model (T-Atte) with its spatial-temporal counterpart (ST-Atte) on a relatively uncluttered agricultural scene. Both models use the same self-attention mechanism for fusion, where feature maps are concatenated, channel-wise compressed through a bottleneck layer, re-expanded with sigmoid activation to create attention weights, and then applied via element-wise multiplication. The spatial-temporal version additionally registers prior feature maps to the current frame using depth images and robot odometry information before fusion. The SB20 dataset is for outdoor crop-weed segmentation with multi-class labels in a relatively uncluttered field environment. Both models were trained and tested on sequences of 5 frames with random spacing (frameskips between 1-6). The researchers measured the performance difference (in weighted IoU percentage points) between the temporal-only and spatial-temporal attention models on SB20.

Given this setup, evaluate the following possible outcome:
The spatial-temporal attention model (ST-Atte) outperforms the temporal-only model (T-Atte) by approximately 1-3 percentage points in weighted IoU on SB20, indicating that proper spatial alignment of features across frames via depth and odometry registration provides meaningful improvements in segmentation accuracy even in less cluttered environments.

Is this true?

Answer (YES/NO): NO